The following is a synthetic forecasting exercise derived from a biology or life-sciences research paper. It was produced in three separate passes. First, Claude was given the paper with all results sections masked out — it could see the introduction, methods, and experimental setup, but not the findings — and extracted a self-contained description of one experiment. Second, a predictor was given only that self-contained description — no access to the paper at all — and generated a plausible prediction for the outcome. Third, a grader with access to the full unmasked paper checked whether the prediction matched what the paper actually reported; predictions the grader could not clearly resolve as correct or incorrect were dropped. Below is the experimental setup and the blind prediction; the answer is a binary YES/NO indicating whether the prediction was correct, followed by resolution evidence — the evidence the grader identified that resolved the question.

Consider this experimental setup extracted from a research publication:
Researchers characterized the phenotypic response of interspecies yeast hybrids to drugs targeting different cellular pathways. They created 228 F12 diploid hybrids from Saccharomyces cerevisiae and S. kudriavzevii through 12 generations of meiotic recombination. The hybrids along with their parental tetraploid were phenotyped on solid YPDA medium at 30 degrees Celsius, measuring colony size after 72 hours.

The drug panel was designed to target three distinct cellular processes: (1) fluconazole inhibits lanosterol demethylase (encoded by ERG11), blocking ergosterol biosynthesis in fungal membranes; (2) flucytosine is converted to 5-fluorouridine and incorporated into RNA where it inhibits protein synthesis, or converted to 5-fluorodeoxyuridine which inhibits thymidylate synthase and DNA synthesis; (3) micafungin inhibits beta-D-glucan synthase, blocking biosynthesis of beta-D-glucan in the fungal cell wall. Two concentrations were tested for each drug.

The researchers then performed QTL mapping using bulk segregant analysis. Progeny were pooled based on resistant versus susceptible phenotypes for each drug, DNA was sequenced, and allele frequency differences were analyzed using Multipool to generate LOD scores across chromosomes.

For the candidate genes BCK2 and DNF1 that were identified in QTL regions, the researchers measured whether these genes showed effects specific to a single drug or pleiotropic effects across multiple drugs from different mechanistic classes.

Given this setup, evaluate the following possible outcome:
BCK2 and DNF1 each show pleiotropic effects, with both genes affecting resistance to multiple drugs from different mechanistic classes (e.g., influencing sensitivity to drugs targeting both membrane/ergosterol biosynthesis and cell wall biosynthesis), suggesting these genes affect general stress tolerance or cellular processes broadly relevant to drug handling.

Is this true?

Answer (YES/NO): YES